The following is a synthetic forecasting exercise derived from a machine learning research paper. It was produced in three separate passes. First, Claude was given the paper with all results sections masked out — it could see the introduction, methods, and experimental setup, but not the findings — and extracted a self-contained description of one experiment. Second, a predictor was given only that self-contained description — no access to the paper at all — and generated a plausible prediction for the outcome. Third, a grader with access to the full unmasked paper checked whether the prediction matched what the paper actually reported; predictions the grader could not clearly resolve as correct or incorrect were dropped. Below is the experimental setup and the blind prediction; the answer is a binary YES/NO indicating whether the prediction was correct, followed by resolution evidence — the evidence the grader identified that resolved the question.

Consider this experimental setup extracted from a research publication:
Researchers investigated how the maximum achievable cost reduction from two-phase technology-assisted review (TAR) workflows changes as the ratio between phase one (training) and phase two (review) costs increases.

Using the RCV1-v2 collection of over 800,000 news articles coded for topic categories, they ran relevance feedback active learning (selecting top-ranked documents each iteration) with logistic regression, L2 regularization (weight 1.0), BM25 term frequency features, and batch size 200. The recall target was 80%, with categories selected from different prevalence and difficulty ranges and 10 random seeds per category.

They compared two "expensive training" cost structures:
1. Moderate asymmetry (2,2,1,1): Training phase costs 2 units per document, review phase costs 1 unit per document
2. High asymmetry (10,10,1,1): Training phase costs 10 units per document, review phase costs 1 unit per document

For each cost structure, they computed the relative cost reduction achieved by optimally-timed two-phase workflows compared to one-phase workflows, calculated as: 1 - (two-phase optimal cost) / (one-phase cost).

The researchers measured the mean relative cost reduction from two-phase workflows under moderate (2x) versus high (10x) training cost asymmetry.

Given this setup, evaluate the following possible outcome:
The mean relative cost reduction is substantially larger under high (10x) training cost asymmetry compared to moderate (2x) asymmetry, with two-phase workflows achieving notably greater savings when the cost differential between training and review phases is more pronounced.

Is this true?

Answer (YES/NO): YES